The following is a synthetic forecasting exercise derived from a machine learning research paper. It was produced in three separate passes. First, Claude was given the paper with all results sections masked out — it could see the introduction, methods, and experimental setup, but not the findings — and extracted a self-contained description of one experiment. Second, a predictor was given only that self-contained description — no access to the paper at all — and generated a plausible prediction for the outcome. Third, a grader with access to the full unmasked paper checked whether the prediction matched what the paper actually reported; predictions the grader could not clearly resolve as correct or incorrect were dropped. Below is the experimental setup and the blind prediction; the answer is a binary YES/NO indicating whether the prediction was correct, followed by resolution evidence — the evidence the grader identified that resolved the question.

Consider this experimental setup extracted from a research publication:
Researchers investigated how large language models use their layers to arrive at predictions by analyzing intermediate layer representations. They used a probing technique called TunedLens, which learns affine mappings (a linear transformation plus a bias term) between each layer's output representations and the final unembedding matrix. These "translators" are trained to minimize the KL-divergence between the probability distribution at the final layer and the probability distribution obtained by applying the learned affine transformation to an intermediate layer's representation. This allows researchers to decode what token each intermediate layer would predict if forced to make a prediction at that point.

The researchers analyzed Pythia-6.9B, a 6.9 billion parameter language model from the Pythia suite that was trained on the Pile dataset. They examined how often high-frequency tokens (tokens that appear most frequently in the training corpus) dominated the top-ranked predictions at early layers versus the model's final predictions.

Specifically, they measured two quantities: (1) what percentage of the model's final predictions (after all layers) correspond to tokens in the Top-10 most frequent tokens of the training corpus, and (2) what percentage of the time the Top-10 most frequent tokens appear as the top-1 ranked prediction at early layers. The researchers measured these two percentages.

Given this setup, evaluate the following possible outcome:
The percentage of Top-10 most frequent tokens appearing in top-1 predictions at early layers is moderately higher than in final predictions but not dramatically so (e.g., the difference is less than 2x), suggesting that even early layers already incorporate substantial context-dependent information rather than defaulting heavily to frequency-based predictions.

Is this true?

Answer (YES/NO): NO